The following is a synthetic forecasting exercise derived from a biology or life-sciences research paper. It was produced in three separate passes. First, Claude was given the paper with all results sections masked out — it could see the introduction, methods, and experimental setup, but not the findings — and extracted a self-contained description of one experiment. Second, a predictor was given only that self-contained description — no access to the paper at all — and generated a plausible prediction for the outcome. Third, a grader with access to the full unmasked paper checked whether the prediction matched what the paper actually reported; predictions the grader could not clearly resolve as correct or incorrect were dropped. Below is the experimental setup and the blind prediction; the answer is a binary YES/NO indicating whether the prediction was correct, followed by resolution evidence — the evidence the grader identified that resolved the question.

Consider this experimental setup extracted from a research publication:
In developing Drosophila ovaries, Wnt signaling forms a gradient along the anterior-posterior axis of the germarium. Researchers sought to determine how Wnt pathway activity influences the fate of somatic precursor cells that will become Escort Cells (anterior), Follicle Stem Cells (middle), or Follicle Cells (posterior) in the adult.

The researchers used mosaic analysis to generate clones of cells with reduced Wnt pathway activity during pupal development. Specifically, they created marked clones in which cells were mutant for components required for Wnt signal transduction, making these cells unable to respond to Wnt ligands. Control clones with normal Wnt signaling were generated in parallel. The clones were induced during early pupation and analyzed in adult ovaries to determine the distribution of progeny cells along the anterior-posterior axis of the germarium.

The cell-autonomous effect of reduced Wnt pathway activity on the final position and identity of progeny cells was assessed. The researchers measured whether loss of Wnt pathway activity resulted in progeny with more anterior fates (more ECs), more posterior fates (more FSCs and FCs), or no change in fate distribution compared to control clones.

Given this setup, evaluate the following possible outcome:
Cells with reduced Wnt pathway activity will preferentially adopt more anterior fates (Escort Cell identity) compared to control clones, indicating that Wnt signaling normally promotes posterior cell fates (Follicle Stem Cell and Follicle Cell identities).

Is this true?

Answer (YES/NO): NO